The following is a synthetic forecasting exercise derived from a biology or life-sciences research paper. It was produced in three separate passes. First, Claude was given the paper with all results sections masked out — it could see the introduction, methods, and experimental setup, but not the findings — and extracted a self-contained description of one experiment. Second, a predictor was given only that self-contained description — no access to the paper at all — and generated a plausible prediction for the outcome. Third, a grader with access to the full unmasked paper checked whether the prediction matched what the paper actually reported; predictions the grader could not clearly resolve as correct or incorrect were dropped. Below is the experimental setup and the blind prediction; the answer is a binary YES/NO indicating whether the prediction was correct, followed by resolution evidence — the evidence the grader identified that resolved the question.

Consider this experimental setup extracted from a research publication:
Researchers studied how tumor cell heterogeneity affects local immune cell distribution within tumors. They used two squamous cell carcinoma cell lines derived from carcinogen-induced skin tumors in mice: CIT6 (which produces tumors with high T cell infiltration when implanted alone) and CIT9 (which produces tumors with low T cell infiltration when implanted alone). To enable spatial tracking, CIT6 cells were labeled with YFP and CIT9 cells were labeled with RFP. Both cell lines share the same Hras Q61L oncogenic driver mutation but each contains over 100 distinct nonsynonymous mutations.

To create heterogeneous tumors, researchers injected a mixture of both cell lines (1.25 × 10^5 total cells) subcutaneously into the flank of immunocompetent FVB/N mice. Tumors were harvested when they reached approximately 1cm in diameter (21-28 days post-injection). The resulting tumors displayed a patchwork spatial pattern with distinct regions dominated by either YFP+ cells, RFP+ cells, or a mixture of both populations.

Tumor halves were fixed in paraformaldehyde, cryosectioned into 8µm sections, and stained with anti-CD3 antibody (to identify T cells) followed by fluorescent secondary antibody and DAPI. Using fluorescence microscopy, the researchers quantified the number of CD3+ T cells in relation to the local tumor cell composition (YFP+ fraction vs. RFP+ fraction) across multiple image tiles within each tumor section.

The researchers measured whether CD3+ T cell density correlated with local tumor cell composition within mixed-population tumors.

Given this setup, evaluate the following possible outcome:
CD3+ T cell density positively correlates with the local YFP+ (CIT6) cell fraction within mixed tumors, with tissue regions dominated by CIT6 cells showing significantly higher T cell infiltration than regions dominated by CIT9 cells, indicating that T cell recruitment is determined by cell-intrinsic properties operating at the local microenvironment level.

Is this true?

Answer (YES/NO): YES